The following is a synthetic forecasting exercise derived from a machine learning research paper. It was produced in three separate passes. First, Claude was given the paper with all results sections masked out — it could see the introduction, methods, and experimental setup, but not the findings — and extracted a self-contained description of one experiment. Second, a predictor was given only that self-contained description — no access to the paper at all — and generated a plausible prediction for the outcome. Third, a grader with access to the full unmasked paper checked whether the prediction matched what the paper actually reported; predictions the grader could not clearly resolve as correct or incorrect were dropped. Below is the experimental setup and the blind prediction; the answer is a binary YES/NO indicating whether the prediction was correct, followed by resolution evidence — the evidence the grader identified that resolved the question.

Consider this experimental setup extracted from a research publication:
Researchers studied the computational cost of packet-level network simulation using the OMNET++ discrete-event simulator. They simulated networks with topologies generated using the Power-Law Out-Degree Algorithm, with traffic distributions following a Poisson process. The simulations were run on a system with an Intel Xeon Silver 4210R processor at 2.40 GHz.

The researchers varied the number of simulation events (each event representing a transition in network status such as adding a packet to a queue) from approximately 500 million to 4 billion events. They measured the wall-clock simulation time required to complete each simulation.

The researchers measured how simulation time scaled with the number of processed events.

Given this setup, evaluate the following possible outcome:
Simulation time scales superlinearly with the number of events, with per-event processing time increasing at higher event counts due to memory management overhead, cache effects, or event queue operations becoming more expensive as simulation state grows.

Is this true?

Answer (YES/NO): NO